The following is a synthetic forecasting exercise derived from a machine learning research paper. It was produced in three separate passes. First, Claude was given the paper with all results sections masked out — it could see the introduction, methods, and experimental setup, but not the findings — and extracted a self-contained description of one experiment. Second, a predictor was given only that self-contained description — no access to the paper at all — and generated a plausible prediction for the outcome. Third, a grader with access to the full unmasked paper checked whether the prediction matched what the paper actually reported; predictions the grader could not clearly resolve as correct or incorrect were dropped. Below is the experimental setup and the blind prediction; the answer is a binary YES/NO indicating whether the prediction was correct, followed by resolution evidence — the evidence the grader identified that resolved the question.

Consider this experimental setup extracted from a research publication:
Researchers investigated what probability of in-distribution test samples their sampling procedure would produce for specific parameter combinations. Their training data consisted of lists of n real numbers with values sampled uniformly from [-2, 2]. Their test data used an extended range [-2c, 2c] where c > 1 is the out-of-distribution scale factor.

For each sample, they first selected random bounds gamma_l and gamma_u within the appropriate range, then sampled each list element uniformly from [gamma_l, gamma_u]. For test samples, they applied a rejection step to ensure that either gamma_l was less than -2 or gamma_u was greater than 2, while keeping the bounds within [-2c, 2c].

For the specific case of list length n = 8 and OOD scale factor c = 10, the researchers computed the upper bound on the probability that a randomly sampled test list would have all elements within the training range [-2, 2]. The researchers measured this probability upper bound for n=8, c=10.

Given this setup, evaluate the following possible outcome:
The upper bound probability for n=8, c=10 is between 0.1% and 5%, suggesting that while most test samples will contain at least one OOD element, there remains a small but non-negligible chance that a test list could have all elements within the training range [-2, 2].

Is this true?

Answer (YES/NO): YES